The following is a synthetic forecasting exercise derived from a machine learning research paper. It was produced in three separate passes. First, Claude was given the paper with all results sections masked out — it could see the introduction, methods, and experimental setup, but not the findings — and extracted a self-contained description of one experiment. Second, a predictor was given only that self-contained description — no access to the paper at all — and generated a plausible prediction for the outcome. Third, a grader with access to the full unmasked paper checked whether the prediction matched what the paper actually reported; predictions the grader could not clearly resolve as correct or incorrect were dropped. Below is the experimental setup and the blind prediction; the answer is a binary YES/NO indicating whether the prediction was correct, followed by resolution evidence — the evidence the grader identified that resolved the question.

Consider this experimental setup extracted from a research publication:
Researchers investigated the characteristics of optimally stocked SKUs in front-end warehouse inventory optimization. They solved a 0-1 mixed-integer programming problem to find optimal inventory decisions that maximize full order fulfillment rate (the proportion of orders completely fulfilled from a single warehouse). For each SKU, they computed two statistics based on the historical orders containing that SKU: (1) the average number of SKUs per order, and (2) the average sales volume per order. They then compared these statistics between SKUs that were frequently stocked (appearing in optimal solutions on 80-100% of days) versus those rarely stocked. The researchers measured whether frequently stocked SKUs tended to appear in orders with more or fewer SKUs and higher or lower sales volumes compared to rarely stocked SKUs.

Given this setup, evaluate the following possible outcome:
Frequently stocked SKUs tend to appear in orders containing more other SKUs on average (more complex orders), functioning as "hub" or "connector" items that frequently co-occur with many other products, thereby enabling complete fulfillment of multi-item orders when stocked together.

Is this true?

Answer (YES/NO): NO